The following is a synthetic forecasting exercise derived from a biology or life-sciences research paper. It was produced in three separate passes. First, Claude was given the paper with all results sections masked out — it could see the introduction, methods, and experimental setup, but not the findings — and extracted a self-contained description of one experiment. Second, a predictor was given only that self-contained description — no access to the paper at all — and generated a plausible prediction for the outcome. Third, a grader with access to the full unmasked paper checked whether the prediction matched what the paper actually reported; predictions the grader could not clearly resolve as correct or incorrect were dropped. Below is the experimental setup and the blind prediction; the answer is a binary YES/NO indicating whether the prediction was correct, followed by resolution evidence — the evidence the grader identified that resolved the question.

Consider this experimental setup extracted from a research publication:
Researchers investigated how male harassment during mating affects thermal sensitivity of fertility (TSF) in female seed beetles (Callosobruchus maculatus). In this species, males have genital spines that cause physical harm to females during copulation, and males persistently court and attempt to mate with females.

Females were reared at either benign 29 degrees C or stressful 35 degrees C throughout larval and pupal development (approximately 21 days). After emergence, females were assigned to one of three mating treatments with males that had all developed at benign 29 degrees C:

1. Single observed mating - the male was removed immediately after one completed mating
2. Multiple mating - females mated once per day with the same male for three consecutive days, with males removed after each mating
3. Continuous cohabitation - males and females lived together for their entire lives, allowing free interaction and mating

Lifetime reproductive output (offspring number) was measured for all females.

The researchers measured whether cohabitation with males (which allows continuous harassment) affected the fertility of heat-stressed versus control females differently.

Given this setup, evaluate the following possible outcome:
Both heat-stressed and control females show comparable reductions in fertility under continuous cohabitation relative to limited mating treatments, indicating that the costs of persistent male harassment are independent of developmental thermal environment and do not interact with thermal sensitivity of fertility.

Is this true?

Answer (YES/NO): NO